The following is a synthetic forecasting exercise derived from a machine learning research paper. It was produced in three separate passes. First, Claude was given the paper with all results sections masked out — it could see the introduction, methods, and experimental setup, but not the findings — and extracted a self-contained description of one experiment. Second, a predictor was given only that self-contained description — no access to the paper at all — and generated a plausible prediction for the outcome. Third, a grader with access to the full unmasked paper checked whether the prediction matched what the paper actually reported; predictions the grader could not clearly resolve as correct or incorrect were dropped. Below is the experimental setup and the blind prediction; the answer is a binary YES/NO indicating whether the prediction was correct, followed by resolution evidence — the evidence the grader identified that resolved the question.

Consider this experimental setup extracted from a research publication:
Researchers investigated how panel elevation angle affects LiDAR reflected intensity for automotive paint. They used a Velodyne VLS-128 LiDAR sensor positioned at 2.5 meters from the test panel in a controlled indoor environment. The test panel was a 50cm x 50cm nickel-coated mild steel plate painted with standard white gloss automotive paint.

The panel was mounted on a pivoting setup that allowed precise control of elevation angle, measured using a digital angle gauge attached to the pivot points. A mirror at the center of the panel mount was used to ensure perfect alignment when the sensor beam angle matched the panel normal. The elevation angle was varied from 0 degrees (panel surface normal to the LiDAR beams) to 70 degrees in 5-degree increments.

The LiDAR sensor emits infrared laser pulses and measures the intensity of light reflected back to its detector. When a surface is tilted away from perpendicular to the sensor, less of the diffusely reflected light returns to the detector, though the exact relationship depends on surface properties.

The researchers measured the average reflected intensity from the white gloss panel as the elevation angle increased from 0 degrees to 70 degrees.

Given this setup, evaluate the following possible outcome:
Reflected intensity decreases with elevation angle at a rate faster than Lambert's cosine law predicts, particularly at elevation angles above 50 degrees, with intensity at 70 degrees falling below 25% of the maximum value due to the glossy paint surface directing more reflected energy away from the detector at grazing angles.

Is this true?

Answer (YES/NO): NO